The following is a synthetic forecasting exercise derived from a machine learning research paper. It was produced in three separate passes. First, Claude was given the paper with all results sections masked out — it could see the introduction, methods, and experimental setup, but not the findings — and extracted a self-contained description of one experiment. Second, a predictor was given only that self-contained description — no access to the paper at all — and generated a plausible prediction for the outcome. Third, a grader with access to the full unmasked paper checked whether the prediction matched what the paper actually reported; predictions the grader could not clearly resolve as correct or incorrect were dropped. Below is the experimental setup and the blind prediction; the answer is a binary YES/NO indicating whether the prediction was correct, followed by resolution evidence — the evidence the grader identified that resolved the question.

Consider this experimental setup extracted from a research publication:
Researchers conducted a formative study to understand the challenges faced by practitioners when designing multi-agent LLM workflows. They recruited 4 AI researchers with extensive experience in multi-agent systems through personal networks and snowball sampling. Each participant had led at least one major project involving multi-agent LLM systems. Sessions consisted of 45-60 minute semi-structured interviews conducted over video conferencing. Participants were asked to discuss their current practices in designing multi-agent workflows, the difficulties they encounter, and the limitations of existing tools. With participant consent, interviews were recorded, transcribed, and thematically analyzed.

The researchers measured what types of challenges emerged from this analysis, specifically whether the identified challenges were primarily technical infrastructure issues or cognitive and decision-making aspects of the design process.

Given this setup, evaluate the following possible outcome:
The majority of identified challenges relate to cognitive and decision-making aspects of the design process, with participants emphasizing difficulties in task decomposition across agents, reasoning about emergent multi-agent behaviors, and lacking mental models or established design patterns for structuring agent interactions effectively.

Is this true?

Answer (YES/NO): NO